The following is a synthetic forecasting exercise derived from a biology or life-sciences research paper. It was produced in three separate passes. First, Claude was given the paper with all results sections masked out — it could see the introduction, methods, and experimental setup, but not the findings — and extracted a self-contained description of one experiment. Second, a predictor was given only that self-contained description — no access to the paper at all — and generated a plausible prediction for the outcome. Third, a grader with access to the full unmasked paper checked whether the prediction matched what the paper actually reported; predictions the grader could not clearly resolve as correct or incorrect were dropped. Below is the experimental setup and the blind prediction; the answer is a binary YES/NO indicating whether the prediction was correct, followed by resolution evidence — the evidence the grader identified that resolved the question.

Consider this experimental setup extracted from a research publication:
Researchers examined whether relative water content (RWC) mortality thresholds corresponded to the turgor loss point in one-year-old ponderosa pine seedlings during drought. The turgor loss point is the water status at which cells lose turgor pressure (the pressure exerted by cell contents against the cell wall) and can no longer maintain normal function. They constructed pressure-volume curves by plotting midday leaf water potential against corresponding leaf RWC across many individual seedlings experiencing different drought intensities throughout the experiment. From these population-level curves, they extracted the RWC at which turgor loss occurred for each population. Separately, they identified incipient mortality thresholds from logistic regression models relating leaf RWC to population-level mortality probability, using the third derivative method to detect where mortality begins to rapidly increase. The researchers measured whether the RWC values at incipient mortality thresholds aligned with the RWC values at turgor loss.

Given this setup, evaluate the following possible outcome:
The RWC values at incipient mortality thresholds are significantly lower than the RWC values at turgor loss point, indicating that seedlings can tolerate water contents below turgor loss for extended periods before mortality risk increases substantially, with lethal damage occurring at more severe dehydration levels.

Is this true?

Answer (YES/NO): NO